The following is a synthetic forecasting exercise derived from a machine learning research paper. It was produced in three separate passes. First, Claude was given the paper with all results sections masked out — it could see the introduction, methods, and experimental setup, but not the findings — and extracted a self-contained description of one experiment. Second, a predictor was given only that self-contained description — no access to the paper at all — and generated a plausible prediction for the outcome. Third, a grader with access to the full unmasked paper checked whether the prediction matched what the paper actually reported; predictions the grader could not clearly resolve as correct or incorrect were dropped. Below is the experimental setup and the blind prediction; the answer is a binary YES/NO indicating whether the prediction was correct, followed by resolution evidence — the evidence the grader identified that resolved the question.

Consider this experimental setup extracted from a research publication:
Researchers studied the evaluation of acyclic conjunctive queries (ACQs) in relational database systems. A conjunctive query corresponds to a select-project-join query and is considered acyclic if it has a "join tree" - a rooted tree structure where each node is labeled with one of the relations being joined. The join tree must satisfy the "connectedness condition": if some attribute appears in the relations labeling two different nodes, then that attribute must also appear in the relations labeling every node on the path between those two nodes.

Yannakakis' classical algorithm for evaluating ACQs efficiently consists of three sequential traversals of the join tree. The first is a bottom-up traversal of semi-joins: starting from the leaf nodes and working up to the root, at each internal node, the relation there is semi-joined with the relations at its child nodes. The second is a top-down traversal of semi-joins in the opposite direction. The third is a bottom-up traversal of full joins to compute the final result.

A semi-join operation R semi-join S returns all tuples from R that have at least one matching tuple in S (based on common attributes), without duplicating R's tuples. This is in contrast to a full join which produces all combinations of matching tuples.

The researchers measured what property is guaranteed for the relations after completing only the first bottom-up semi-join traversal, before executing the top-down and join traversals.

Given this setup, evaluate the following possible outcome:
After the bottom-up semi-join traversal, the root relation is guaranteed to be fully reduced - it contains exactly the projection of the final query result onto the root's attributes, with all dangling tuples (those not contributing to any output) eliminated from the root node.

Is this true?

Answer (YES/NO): YES